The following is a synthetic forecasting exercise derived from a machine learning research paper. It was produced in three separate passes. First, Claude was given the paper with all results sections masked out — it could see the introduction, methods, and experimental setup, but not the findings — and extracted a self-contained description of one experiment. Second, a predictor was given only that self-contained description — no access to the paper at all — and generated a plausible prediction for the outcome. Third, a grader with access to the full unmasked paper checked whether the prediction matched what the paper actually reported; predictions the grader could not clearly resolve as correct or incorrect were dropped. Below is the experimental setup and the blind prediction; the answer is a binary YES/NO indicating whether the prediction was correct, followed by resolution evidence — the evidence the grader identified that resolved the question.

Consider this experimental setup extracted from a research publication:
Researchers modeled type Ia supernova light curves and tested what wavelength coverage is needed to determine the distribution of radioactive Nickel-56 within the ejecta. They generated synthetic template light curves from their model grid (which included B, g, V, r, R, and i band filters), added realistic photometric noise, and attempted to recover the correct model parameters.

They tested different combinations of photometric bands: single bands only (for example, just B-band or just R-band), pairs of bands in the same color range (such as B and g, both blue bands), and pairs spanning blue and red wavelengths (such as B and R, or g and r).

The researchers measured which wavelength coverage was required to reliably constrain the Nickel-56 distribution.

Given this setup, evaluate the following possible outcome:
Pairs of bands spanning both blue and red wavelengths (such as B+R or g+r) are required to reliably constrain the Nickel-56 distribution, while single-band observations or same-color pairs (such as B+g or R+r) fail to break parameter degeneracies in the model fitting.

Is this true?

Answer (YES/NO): NO